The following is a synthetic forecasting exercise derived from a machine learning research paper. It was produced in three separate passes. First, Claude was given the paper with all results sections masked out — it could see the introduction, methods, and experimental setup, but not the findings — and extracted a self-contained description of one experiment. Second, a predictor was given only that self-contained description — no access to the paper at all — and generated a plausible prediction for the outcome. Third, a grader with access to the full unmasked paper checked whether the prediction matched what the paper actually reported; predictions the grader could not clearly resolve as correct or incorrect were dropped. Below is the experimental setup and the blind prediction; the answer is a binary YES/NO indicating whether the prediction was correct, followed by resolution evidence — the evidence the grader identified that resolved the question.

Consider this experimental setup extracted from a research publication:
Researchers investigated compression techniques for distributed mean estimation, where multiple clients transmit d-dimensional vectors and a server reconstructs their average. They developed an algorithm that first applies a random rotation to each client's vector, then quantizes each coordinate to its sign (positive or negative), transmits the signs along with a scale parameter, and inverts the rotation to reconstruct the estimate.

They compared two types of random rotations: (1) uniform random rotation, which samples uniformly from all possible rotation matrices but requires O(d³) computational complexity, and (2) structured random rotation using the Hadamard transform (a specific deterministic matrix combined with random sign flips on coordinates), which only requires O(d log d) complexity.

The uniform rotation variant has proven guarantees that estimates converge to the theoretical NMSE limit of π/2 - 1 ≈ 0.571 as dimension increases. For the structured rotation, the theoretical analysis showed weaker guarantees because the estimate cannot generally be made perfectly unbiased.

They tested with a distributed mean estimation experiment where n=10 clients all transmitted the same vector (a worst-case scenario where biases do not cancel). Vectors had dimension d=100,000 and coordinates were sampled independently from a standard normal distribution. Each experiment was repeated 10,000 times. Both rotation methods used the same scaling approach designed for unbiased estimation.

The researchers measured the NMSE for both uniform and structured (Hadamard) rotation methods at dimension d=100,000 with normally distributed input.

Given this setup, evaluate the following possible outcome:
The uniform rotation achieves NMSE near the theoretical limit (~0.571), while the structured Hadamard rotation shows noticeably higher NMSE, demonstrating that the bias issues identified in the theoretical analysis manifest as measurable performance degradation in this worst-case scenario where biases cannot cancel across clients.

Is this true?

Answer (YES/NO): NO